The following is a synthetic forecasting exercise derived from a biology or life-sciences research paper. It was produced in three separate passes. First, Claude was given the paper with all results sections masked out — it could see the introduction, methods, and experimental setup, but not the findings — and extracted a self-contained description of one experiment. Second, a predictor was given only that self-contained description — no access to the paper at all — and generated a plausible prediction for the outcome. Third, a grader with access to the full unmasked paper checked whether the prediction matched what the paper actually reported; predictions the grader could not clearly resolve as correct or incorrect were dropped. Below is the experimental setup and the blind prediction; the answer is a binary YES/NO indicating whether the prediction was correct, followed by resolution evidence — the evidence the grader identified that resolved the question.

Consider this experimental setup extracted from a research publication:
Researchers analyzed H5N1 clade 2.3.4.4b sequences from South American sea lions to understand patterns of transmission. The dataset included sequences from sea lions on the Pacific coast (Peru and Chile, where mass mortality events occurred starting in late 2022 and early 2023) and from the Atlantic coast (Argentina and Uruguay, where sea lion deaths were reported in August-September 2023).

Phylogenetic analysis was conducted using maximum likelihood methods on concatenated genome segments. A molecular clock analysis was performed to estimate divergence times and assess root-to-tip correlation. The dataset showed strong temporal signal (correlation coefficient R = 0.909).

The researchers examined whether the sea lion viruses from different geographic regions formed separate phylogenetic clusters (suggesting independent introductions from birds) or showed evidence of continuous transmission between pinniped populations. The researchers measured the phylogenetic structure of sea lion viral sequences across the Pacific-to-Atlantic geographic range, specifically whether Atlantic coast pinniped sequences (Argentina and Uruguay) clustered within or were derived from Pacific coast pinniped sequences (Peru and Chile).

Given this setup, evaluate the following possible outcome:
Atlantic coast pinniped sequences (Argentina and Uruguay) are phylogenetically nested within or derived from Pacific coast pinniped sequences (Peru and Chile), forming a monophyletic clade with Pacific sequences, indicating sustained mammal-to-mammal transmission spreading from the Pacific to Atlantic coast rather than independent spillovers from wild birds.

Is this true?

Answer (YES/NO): YES